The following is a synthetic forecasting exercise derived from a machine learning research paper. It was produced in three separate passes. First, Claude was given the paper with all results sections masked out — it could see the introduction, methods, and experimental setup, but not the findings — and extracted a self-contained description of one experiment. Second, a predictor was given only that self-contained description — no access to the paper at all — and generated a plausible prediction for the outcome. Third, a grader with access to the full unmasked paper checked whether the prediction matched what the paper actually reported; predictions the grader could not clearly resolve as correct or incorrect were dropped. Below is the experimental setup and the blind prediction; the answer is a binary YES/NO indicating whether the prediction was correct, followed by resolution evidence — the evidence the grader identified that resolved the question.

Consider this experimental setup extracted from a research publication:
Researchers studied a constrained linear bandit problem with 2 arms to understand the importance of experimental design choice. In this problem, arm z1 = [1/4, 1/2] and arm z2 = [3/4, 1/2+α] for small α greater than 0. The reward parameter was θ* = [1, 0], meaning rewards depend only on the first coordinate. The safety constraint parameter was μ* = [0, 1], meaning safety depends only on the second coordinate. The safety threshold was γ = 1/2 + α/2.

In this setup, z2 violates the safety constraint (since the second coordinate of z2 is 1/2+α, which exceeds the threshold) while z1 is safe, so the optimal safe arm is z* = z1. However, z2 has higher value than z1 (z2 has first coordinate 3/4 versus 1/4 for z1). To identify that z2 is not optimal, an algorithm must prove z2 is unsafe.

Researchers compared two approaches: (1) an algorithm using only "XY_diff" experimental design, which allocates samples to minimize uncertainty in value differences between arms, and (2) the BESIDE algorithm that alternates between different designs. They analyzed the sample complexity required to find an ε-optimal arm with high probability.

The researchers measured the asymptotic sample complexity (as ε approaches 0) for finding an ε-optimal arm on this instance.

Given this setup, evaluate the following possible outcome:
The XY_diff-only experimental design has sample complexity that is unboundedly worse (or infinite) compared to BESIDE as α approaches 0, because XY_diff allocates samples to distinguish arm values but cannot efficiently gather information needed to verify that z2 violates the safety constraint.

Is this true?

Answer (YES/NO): NO